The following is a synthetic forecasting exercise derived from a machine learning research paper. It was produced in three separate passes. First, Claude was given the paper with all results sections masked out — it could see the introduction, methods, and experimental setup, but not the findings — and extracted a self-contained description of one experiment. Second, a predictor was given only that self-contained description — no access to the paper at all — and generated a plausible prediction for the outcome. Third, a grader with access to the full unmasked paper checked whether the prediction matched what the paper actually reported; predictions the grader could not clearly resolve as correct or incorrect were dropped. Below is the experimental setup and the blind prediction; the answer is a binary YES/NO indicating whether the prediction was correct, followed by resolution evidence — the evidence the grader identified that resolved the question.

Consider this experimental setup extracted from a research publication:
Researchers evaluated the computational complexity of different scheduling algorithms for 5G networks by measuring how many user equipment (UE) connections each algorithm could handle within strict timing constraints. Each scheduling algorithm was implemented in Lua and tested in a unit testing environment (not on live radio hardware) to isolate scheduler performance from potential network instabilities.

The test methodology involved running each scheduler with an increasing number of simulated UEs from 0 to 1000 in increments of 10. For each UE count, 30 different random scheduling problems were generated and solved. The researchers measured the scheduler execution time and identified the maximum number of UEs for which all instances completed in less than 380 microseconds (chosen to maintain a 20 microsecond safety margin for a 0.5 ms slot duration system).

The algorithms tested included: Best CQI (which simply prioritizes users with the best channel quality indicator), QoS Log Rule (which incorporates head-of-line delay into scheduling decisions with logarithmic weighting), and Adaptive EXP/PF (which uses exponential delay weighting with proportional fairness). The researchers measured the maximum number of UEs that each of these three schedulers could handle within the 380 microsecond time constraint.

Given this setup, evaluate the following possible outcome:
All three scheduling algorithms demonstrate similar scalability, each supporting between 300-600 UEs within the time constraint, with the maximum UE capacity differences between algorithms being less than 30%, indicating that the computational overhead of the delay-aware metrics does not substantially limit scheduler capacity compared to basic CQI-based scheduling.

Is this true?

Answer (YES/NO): NO